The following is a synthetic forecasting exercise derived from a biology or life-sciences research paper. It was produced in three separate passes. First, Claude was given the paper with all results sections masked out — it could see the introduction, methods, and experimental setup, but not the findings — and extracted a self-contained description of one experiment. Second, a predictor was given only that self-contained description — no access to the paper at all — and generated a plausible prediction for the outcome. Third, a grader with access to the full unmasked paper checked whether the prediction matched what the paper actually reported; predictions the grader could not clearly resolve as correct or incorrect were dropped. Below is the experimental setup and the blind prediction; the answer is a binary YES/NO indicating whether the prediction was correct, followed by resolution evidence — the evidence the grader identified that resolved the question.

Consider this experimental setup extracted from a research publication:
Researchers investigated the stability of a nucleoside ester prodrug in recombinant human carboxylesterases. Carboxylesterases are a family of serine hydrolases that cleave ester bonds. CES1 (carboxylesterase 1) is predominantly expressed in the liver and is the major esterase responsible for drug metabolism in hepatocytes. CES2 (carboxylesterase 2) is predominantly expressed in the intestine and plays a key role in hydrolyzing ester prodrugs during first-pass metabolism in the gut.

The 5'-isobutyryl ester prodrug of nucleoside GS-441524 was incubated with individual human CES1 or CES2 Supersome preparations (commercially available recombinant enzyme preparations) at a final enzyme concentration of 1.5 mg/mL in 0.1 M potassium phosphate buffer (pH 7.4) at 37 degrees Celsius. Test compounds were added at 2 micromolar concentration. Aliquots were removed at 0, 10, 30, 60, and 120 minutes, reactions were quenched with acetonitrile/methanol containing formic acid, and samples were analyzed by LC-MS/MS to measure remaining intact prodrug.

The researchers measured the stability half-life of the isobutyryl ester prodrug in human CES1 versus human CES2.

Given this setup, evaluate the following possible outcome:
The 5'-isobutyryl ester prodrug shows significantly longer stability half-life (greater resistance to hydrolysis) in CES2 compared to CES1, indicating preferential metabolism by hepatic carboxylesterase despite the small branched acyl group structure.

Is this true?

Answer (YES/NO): NO